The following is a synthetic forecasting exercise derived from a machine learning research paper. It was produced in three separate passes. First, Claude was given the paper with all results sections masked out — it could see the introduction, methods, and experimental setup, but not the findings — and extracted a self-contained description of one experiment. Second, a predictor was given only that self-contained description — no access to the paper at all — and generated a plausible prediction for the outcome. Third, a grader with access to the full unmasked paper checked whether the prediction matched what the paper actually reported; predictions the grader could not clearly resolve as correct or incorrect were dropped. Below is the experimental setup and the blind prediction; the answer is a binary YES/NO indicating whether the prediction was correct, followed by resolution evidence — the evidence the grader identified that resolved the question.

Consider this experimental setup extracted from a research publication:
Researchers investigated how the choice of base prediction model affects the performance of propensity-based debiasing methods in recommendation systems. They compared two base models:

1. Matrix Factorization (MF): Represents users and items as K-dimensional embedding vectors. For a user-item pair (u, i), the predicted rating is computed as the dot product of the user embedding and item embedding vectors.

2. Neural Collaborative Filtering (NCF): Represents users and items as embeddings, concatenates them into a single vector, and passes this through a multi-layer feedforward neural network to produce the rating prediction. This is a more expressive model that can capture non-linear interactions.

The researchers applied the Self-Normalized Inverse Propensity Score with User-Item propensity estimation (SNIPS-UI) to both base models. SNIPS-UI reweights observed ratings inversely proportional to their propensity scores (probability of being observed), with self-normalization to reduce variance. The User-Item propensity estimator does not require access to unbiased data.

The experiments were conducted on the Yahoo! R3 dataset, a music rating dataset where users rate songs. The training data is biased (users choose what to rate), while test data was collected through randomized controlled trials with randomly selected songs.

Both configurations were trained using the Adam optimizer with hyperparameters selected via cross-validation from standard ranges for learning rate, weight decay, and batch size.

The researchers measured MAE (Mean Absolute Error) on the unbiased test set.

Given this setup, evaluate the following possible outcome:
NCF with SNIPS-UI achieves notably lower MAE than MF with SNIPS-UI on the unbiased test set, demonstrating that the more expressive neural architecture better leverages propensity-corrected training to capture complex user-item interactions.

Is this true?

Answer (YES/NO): NO